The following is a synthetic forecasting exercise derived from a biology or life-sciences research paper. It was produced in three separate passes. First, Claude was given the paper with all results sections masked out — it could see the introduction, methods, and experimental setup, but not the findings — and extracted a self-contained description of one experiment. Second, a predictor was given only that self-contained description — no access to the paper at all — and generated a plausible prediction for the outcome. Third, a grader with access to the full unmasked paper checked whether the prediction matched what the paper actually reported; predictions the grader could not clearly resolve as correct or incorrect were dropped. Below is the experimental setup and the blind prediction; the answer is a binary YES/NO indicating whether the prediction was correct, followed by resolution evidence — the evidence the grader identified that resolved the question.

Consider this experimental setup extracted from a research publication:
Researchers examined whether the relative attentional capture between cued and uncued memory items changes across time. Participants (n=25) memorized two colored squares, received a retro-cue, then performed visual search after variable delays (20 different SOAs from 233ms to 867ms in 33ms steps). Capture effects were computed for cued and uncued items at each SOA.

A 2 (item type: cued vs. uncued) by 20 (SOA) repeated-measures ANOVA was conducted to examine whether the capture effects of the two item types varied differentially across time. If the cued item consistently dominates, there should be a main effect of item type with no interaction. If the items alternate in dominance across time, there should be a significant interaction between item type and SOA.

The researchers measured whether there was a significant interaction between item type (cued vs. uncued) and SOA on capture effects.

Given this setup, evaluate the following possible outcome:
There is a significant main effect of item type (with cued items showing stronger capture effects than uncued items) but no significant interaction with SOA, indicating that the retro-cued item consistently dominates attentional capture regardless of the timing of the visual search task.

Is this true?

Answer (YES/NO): NO